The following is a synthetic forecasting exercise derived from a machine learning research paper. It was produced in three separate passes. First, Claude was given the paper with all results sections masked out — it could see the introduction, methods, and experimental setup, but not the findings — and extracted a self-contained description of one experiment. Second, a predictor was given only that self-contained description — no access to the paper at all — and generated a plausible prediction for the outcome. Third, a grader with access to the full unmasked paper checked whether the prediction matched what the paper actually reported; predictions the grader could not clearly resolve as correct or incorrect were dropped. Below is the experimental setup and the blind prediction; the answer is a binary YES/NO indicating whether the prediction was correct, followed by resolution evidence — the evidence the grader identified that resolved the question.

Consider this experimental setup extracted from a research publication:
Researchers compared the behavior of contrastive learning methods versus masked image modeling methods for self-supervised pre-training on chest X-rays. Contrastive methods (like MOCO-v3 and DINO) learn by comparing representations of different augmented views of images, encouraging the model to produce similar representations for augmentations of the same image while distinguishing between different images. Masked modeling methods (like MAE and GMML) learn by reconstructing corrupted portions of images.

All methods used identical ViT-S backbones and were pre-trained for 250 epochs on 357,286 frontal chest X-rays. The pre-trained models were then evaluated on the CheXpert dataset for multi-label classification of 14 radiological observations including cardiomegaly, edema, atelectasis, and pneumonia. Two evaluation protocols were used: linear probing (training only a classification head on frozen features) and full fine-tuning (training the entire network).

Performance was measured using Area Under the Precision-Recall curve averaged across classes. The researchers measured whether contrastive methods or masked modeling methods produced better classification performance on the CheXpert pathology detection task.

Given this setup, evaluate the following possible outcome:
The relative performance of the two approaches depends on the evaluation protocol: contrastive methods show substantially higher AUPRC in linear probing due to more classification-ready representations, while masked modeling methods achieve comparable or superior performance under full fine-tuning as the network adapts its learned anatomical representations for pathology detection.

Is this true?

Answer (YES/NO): NO